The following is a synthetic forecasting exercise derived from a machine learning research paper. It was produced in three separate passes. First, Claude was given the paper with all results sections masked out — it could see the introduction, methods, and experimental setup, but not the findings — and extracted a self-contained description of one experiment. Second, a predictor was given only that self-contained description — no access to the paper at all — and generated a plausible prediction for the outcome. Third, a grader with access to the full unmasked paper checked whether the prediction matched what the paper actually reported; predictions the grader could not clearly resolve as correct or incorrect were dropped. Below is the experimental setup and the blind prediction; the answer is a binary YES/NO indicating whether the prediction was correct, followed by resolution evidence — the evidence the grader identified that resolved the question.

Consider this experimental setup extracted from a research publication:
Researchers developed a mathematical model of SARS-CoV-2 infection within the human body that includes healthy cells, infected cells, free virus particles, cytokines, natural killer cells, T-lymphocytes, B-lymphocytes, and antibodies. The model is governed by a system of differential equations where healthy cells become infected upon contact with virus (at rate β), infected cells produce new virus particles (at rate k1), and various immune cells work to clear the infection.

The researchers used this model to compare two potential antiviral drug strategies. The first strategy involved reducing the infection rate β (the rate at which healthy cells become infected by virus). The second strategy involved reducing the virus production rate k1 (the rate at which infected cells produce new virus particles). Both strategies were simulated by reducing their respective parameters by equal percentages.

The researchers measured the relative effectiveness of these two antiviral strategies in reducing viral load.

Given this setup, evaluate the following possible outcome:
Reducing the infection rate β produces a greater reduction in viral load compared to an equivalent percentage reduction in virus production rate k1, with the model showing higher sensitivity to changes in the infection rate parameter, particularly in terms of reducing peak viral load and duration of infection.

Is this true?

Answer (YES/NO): NO